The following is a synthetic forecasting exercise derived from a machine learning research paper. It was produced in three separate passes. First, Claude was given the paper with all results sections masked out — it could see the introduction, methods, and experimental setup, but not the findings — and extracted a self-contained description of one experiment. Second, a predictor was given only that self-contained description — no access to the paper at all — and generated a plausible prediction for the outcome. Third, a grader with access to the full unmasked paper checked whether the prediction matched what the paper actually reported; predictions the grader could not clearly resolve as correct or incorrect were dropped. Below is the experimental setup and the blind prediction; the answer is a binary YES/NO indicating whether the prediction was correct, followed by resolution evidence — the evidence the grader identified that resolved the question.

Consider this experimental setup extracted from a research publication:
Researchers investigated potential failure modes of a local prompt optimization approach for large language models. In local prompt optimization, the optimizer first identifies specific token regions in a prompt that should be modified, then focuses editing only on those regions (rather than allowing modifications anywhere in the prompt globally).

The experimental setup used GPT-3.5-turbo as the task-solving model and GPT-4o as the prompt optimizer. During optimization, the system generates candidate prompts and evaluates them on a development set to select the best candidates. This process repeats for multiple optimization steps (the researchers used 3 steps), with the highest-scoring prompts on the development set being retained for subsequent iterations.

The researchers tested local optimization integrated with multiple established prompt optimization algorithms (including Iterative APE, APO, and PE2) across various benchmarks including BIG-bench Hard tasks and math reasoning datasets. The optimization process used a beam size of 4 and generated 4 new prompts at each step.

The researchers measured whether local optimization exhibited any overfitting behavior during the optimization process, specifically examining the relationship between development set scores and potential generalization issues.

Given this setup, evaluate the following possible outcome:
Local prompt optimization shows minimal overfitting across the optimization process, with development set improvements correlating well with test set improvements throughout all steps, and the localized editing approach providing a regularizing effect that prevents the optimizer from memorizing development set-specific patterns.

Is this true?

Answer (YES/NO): NO